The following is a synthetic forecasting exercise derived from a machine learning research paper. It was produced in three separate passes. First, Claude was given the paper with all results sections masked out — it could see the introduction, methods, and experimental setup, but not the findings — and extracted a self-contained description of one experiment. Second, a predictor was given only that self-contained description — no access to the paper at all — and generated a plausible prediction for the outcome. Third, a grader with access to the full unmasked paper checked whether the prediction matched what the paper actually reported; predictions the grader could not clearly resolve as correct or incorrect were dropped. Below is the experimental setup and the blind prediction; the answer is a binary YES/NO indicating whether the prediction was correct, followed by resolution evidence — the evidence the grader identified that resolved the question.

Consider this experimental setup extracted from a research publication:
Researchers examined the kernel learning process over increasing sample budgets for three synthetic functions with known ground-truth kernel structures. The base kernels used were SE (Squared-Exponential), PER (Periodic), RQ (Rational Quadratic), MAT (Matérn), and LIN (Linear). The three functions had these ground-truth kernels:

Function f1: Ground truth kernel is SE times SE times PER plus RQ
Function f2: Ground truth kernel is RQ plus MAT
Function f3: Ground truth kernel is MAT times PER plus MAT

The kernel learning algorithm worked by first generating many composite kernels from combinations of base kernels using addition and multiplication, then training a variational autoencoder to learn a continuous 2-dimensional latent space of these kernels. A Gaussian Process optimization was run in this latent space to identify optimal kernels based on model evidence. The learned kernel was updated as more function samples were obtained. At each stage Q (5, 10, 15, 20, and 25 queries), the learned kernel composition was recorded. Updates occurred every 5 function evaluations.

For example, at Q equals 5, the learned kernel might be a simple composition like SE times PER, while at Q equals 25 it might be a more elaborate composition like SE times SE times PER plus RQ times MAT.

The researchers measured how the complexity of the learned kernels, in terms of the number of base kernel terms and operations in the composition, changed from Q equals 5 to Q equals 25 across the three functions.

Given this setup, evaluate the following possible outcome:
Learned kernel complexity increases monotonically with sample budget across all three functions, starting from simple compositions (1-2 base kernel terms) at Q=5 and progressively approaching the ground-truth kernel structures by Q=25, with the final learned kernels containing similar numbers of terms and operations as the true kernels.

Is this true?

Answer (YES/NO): NO